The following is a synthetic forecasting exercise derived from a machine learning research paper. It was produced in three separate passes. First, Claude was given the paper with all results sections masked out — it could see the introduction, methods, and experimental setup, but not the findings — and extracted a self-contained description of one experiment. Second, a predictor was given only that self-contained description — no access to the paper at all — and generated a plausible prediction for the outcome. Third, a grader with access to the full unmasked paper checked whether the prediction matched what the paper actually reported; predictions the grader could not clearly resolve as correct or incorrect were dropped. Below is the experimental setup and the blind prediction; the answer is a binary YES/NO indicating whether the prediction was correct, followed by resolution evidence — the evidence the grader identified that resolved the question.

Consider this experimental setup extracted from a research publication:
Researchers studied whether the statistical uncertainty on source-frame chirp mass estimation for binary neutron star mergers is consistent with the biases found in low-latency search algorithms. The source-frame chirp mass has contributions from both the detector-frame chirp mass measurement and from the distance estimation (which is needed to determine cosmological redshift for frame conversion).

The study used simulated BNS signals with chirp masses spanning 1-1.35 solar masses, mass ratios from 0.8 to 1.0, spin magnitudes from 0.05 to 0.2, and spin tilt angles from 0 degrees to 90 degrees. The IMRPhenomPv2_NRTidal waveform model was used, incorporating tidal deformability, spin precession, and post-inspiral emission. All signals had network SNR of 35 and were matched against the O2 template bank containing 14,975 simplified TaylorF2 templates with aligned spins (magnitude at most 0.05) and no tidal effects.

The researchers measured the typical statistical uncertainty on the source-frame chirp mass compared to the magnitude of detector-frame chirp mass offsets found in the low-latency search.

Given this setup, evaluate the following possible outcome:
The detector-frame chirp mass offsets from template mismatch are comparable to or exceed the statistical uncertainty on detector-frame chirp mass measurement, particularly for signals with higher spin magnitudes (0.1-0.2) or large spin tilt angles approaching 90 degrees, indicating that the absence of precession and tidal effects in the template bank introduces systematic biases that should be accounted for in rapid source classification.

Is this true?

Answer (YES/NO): NO